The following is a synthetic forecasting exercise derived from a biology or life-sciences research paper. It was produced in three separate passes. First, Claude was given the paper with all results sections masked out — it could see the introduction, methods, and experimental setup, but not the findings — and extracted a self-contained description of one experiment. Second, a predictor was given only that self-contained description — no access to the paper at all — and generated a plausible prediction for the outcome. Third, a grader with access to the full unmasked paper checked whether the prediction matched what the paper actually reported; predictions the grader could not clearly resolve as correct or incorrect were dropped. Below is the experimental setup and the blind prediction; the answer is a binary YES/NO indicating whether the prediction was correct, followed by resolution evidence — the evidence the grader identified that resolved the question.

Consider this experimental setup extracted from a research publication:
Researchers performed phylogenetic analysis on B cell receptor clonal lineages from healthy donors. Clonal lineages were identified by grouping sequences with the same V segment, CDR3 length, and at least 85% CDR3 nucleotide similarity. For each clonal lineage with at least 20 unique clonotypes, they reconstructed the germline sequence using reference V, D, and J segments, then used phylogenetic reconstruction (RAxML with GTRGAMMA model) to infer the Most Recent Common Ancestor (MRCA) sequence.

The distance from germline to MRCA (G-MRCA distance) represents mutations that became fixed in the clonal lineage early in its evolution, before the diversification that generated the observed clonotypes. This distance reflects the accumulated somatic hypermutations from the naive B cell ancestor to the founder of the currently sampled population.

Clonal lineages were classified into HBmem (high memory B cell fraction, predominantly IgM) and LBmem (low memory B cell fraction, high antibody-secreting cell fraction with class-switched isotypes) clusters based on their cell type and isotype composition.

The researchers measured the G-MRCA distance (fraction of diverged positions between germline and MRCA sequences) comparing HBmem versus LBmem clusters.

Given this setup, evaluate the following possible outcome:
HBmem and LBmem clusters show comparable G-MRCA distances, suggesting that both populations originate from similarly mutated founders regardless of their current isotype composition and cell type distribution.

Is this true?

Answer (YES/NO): NO